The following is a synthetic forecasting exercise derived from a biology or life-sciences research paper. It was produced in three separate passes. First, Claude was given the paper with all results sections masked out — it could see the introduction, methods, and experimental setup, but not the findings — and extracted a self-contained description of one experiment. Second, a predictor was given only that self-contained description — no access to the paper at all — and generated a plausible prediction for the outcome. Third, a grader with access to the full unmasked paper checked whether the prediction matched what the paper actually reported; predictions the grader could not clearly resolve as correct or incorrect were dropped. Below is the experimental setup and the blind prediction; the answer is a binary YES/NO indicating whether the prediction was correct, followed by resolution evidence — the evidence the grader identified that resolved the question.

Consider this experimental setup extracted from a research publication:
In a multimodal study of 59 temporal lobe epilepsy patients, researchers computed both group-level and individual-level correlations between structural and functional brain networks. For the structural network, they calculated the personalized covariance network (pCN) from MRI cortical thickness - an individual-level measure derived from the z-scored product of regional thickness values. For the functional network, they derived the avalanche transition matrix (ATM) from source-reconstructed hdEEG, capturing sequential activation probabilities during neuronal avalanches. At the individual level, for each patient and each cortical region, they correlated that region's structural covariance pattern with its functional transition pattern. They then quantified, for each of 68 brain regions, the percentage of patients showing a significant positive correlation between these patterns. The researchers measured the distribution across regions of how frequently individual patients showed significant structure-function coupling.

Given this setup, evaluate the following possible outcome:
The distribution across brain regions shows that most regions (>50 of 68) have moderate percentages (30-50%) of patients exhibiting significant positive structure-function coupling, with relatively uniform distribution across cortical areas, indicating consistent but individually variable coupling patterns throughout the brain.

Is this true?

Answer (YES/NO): NO